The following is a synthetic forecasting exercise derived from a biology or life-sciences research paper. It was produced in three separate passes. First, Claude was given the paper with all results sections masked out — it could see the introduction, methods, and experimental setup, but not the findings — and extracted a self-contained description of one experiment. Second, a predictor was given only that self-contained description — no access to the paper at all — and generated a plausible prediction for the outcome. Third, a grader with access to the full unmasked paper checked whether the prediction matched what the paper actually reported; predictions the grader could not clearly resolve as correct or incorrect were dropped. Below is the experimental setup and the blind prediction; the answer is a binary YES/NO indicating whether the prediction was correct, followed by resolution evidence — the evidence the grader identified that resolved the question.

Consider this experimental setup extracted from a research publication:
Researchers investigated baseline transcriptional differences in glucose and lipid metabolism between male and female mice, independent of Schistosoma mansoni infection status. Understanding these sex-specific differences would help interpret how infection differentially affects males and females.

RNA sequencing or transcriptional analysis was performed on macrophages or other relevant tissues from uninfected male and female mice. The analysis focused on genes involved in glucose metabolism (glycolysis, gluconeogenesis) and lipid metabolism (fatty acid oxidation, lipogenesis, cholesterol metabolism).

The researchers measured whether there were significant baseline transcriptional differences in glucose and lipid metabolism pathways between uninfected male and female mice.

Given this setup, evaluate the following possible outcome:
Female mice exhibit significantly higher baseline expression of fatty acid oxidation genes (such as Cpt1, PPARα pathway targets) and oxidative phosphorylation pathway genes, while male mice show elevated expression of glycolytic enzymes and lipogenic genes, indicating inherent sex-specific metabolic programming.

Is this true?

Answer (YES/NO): NO